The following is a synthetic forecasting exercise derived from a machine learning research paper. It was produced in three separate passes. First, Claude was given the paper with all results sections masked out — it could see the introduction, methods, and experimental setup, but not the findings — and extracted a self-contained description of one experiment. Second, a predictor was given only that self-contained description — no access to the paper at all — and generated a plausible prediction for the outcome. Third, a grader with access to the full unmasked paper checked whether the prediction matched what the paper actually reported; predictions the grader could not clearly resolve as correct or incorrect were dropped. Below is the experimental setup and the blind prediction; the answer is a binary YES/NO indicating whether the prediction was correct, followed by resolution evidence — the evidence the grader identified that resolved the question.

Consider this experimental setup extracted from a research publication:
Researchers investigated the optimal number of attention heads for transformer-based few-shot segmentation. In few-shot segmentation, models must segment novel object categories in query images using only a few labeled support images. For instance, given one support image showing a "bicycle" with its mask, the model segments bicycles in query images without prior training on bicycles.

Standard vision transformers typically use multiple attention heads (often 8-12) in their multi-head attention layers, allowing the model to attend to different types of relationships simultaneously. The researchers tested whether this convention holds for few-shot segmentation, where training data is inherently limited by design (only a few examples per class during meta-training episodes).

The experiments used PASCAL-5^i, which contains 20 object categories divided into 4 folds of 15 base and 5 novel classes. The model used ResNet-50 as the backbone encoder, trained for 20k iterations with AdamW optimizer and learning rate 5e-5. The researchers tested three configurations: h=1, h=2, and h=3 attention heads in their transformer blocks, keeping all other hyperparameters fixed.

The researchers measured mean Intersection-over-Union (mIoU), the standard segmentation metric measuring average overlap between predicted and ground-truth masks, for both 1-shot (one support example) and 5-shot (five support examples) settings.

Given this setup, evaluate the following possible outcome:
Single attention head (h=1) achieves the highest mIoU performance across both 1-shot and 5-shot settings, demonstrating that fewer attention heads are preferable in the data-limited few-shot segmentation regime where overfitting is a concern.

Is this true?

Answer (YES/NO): YES